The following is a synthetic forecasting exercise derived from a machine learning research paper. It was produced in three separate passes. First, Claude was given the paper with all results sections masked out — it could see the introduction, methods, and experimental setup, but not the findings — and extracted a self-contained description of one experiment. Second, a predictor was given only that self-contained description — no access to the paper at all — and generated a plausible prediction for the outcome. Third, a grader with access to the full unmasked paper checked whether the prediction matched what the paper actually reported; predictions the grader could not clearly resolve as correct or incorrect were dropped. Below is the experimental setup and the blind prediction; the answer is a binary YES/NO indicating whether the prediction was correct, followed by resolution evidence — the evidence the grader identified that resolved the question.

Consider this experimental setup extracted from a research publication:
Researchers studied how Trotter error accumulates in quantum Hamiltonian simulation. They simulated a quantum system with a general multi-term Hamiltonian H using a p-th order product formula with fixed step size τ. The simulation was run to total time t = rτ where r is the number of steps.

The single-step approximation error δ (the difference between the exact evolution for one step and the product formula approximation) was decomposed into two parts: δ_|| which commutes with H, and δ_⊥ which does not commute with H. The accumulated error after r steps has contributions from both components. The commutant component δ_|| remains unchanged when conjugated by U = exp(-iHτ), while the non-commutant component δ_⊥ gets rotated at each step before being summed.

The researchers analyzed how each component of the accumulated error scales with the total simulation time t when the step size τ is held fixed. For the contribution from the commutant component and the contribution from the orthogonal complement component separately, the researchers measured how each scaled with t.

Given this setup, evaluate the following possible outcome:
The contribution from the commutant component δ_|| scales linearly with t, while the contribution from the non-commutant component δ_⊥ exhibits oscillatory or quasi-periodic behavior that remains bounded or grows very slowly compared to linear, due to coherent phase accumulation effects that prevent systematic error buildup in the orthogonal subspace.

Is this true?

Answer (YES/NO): YES